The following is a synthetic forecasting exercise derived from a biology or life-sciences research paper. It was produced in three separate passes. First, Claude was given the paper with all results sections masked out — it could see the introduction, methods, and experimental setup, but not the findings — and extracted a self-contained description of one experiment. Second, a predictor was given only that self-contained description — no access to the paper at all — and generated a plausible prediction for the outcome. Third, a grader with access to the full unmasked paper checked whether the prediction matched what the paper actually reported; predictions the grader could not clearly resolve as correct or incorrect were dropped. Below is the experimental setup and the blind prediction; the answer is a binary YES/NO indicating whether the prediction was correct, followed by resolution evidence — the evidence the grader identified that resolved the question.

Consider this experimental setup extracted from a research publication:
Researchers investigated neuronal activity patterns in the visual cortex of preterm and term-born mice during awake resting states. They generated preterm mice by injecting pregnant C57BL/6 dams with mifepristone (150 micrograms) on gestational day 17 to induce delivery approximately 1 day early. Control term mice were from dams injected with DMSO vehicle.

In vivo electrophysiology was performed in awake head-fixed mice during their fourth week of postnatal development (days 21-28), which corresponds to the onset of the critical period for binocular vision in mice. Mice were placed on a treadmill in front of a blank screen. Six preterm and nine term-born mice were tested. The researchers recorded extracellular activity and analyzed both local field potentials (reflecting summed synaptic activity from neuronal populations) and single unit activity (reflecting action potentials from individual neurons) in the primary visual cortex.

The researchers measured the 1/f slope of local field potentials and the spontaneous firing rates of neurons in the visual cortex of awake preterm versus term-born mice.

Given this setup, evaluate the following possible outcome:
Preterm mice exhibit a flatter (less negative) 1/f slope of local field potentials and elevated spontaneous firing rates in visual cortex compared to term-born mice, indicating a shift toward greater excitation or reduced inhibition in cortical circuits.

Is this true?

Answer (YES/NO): NO